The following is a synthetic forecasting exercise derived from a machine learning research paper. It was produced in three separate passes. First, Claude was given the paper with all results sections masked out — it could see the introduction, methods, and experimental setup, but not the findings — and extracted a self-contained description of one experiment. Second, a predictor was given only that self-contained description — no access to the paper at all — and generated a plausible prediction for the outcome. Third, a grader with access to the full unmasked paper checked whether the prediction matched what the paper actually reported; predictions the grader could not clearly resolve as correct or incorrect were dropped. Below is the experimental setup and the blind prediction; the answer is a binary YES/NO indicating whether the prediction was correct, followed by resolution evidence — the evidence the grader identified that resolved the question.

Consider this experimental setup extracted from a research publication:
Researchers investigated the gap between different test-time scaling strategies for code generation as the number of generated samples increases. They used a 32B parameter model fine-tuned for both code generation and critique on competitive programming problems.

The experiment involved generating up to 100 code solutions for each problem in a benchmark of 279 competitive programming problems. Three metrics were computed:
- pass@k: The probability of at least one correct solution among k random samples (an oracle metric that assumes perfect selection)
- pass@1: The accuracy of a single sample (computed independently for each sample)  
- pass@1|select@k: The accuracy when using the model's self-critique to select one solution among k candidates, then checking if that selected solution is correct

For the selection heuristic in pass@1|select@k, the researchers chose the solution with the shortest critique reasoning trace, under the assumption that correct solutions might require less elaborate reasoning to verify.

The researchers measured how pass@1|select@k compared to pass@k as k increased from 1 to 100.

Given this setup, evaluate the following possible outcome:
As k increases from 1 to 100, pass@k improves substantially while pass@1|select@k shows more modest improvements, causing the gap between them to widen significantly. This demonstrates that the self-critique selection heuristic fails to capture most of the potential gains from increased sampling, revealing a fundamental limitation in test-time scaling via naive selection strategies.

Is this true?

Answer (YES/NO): YES